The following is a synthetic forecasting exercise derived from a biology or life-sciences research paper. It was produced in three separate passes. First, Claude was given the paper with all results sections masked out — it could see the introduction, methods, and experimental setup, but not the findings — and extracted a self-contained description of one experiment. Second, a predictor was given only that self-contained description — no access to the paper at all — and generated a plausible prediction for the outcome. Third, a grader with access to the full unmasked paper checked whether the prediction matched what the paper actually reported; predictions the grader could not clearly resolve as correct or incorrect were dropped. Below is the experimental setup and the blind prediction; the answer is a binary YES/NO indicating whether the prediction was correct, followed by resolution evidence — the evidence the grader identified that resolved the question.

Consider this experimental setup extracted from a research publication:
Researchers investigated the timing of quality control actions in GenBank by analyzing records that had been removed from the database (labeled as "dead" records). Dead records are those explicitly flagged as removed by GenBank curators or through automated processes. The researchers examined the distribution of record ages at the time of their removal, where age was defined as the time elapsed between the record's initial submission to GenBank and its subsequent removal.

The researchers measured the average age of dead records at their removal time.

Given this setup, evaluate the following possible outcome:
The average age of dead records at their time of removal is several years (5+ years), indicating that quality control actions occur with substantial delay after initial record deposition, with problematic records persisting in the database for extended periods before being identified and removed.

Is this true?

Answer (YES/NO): NO